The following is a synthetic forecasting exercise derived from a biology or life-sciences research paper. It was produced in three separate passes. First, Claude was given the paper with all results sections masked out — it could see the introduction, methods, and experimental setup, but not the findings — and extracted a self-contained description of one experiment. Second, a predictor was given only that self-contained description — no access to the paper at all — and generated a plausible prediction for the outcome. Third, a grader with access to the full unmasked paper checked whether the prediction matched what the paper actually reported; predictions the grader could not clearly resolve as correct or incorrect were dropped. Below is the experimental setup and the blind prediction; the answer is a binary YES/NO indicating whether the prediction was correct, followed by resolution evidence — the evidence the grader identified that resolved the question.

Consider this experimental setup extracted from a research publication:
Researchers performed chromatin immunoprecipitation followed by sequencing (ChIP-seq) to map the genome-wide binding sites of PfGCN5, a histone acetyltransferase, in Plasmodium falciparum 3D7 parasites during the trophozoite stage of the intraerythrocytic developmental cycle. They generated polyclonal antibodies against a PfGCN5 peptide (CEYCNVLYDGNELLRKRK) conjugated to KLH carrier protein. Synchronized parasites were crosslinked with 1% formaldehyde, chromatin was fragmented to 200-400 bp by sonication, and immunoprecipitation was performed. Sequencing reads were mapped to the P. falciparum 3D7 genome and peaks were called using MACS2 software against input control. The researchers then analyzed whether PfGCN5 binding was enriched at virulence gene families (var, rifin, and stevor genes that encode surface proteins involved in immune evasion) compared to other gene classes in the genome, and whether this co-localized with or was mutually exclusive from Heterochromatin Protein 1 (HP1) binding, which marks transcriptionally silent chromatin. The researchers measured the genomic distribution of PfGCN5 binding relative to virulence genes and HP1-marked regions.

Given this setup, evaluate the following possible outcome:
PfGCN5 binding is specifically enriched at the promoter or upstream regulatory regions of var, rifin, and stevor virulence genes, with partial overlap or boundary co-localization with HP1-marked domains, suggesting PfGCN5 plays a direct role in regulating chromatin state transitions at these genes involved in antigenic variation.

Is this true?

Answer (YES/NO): NO